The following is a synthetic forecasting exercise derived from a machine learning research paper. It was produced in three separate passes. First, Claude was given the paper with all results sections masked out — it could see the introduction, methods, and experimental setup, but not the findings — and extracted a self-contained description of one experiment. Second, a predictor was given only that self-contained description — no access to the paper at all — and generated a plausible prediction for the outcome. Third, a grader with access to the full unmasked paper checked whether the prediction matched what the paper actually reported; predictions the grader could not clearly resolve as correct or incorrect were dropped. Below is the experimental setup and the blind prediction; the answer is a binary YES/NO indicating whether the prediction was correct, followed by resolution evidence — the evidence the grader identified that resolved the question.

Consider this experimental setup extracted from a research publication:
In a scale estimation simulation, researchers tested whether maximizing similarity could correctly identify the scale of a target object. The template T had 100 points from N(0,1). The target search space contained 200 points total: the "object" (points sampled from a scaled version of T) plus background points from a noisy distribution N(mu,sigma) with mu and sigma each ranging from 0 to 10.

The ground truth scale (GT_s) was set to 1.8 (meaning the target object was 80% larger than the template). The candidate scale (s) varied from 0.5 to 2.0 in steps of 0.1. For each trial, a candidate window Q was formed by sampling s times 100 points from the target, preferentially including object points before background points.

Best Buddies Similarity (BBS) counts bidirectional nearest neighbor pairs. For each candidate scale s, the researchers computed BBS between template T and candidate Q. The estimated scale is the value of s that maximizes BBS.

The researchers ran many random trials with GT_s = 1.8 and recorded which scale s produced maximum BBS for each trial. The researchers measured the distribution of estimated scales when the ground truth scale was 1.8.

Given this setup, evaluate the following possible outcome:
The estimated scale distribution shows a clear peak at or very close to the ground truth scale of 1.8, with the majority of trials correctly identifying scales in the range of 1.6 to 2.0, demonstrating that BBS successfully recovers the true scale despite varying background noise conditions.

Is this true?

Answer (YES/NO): NO